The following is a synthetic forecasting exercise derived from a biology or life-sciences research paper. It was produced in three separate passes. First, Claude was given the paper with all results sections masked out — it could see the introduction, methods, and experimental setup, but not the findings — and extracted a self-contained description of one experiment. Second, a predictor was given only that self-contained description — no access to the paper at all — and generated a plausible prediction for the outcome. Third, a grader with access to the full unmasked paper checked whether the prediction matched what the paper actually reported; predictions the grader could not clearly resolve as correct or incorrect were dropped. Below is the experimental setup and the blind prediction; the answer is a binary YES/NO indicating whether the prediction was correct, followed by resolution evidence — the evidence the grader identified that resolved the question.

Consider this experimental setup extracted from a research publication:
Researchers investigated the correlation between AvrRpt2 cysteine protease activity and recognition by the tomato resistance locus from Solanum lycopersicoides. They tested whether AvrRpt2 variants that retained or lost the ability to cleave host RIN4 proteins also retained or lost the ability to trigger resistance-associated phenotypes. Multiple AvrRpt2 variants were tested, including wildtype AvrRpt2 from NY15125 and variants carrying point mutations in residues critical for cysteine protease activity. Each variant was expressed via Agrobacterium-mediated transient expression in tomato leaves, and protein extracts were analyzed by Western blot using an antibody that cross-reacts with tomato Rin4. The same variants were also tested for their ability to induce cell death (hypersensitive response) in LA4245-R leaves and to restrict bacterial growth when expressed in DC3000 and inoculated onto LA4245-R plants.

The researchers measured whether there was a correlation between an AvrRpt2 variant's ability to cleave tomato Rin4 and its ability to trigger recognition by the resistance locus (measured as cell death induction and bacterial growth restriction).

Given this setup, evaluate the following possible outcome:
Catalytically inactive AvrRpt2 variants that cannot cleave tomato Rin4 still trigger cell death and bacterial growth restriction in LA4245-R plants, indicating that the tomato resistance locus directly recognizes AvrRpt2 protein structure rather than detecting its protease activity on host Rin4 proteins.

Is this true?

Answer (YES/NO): NO